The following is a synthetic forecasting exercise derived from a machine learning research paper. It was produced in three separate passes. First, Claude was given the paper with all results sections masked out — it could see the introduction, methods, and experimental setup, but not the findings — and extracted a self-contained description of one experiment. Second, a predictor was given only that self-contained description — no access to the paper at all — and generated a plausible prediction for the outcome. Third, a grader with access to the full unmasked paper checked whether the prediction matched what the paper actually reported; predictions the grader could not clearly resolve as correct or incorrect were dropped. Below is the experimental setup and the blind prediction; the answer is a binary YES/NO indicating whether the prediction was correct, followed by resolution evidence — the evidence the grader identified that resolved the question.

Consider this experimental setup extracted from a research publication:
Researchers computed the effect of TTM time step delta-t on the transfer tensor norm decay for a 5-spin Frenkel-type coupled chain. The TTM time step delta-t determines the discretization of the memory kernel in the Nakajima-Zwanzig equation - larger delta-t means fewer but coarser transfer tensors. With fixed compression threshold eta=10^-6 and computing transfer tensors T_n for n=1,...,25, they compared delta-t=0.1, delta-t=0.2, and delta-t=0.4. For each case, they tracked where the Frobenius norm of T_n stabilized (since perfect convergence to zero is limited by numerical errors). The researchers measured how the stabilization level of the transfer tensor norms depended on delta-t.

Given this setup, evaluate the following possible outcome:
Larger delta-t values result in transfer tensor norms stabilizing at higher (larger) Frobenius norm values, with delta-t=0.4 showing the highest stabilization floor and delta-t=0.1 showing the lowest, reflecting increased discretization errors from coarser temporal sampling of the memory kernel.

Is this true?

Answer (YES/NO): NO